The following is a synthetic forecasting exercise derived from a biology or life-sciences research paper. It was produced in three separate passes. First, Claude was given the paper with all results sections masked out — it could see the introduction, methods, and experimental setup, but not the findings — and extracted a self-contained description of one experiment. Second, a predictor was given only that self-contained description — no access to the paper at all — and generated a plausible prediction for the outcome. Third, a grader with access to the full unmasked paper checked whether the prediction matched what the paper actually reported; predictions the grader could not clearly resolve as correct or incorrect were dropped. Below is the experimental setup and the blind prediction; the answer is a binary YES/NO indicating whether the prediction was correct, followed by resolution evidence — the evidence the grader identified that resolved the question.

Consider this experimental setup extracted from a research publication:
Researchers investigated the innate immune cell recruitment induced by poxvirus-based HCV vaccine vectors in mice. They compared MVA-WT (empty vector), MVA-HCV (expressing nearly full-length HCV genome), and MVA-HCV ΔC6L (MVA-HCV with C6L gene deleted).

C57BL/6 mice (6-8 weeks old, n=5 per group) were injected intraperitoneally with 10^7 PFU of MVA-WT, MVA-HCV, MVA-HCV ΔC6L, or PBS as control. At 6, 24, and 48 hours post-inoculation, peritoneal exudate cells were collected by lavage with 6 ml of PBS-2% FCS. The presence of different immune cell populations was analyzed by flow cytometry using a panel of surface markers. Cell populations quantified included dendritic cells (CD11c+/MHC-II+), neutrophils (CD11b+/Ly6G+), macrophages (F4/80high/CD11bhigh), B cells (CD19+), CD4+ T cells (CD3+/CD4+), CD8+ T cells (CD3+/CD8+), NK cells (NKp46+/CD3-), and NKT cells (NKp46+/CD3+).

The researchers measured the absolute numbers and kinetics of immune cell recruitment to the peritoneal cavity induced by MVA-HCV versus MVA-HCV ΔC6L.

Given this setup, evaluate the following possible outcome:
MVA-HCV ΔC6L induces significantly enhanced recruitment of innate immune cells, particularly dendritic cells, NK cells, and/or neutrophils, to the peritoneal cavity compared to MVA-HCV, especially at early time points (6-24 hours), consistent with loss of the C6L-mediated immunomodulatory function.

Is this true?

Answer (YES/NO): NO